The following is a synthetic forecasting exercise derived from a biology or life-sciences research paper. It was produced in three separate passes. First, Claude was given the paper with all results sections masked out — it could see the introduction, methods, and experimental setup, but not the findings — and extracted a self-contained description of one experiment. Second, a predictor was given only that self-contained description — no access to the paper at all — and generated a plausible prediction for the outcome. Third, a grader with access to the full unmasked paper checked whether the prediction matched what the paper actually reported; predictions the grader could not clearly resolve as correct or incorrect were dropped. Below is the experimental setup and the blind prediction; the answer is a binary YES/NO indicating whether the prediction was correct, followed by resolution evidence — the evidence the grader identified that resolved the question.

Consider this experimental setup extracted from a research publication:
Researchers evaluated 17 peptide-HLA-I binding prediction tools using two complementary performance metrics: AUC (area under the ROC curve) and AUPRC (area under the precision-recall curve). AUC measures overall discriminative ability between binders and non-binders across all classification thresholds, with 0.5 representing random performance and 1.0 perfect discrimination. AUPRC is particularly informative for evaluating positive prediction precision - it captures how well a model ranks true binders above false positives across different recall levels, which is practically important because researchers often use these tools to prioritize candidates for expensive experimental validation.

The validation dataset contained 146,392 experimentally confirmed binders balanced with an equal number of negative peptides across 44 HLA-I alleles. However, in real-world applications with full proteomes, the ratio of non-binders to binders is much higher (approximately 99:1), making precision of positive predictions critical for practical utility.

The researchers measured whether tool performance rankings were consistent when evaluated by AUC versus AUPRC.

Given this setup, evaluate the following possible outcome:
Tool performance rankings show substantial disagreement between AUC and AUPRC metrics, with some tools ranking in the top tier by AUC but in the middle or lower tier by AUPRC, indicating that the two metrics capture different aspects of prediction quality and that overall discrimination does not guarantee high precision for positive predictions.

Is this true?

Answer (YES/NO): NO